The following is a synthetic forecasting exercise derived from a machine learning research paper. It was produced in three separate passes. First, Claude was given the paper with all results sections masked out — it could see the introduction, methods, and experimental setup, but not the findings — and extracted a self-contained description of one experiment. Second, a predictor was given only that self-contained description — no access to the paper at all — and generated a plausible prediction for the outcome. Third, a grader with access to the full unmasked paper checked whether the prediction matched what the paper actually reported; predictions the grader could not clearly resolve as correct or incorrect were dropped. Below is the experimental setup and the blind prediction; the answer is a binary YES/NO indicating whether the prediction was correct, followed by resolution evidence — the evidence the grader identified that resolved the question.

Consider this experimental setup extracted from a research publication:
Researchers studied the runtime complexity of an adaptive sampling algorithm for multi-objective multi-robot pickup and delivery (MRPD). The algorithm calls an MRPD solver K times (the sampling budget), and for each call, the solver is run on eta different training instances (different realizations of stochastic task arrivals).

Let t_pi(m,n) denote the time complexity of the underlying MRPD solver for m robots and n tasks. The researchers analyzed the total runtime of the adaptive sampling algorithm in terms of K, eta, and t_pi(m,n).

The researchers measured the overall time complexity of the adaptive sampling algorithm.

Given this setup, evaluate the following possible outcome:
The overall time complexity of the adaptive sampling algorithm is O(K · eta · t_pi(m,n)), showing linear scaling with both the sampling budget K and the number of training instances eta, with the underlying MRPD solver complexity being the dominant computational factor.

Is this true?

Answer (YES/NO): YES